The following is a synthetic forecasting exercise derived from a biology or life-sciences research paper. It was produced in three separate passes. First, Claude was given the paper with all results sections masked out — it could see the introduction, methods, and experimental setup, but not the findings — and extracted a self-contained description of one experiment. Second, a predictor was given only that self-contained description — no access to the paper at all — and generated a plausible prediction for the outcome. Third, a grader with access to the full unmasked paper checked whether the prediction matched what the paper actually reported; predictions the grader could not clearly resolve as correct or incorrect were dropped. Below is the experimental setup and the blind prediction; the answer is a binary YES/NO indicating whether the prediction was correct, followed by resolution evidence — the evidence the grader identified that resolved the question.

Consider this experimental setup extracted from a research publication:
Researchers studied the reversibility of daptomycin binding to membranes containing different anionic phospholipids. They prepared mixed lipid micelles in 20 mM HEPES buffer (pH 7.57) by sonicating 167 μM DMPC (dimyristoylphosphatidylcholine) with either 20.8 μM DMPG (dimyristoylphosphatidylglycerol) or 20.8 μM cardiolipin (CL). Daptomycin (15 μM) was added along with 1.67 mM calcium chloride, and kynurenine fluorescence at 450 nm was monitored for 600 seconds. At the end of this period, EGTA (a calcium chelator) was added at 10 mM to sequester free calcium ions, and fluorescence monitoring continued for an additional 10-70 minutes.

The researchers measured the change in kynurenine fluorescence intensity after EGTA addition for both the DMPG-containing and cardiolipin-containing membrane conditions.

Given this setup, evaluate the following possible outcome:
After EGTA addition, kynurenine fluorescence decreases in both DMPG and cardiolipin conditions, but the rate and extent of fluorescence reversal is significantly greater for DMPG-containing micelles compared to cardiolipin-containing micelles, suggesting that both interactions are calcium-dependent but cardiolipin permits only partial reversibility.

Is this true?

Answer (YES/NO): NO